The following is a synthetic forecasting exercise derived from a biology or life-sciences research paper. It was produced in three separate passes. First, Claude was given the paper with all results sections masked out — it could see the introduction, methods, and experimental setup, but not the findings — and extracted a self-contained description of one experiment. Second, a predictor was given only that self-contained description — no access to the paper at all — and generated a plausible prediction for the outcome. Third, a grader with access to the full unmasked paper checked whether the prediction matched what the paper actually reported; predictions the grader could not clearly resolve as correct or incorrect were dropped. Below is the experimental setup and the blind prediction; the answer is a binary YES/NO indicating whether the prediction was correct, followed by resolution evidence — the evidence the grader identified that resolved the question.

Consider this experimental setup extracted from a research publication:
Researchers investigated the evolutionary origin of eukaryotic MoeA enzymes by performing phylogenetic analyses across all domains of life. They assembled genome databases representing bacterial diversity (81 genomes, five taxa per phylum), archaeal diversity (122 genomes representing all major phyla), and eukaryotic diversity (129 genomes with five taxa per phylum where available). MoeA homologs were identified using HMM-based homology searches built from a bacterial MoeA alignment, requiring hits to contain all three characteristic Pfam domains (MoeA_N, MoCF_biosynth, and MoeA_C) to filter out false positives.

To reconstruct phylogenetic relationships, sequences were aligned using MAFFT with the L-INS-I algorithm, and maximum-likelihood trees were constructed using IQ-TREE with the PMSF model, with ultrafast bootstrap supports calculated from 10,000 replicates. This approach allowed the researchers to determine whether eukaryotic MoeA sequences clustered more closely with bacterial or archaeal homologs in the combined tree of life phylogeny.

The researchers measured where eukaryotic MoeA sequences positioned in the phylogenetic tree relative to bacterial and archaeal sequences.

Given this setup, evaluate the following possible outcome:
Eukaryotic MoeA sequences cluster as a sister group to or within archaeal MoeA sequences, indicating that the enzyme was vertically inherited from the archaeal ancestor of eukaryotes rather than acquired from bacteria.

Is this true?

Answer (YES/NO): NO